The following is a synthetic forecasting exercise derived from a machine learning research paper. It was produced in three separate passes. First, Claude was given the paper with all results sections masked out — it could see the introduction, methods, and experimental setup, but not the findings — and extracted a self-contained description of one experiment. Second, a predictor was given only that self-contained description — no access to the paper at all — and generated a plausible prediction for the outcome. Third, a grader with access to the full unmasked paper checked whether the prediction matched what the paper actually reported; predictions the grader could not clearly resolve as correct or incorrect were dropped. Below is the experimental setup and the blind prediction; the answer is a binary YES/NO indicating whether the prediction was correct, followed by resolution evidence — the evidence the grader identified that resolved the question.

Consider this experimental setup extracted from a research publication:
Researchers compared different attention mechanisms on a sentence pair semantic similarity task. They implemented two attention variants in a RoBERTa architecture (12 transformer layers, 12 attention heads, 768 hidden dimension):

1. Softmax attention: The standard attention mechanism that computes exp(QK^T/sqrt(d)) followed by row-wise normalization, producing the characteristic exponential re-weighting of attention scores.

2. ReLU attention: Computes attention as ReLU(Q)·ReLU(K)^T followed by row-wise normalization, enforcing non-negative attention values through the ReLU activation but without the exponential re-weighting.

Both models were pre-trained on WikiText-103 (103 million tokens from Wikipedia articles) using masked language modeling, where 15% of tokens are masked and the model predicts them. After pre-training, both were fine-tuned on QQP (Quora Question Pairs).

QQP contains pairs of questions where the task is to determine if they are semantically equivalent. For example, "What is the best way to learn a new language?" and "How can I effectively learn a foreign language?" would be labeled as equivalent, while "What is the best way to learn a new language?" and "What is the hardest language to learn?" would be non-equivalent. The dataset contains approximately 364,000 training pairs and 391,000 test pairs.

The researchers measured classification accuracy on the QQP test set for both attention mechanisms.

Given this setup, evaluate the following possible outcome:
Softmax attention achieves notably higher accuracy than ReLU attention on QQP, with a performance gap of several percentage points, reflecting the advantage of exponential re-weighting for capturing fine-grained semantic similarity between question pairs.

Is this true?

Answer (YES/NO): NO